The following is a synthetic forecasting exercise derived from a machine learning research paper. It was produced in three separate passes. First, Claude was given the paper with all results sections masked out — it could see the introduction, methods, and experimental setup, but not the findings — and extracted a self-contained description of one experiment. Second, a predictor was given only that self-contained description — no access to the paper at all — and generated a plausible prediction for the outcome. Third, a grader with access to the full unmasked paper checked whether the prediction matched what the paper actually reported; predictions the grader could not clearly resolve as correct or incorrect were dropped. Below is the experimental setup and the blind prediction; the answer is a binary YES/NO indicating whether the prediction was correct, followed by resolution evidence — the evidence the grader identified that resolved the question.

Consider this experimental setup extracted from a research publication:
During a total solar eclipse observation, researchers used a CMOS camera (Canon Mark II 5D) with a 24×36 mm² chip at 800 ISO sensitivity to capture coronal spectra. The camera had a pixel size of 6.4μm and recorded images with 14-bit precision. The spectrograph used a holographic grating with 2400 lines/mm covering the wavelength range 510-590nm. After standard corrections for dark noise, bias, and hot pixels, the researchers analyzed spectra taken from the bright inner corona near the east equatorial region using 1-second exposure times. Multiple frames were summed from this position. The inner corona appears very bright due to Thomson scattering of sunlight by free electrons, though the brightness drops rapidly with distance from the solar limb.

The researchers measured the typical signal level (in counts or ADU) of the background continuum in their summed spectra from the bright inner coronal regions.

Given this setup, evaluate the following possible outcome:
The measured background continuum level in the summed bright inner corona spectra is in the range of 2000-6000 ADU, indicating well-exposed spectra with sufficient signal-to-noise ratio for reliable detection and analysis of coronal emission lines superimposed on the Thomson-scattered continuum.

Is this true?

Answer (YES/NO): YES